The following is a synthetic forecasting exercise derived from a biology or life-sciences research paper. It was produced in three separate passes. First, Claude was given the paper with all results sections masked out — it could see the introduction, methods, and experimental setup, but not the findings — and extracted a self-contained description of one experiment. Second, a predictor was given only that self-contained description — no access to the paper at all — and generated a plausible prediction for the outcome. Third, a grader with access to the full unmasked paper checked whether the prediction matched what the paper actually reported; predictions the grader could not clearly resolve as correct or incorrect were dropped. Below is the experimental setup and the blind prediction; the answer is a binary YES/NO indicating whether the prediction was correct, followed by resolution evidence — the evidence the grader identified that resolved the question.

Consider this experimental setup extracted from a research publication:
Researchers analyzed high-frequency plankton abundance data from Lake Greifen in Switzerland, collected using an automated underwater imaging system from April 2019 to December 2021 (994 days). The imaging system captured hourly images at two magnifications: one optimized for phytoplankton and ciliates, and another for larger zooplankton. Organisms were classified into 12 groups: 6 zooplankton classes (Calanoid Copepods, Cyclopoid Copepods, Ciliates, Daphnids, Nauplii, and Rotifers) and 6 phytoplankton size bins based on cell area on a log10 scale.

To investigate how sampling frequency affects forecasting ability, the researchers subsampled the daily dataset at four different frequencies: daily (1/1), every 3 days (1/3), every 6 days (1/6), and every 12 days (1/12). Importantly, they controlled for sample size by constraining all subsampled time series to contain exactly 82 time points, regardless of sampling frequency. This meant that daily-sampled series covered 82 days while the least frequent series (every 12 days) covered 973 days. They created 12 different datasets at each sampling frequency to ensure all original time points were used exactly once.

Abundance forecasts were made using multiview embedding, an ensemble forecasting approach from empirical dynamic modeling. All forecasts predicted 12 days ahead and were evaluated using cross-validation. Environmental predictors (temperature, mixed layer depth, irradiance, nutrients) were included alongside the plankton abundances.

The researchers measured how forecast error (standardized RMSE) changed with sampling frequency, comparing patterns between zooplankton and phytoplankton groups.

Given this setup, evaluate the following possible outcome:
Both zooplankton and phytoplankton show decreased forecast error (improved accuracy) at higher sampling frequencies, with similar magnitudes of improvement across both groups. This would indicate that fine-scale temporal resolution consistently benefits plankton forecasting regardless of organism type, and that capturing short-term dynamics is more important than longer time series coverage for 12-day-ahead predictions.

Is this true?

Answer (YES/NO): YES